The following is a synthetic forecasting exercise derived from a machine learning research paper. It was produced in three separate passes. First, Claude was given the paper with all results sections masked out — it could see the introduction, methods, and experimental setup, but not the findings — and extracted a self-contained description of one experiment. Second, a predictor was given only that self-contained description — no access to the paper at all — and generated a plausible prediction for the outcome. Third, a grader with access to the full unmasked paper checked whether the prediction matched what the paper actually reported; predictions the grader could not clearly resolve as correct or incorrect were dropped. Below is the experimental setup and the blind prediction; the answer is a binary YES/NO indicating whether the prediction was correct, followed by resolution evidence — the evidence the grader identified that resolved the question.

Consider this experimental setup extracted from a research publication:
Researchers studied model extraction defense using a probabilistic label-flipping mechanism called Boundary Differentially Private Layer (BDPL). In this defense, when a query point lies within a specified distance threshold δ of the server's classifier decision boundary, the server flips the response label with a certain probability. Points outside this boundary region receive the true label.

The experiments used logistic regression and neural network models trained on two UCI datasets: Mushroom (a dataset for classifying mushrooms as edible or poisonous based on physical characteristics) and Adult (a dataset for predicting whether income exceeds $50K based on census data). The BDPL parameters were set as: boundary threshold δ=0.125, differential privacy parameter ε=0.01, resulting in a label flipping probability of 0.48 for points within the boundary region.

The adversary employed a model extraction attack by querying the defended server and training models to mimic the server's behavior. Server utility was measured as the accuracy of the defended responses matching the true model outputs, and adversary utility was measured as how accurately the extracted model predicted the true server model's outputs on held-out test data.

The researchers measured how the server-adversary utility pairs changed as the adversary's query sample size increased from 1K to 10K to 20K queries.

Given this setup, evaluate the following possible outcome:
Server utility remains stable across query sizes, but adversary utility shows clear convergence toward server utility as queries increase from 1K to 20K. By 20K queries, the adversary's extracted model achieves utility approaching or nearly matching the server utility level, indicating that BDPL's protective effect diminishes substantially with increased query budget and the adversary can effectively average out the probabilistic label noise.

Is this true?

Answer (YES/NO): NO